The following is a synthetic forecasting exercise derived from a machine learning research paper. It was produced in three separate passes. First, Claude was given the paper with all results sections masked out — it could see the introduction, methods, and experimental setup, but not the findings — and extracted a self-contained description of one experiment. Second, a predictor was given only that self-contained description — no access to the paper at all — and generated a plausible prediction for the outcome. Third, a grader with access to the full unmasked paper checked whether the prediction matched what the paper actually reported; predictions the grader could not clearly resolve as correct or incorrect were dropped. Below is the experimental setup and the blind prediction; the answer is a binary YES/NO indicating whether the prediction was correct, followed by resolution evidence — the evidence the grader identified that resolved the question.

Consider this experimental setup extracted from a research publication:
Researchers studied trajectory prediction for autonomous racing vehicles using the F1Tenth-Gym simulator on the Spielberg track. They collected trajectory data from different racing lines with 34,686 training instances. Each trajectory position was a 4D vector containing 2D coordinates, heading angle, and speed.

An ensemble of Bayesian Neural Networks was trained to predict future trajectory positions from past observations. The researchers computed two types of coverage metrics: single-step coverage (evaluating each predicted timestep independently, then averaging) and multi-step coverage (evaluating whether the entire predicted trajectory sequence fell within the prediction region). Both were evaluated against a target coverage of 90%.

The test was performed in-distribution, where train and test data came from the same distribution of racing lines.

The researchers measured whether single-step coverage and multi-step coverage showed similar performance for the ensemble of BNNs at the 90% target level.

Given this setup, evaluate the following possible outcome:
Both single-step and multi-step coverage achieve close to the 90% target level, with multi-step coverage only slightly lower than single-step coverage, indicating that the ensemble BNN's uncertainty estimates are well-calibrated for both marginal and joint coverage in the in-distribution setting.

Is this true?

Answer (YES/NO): NO